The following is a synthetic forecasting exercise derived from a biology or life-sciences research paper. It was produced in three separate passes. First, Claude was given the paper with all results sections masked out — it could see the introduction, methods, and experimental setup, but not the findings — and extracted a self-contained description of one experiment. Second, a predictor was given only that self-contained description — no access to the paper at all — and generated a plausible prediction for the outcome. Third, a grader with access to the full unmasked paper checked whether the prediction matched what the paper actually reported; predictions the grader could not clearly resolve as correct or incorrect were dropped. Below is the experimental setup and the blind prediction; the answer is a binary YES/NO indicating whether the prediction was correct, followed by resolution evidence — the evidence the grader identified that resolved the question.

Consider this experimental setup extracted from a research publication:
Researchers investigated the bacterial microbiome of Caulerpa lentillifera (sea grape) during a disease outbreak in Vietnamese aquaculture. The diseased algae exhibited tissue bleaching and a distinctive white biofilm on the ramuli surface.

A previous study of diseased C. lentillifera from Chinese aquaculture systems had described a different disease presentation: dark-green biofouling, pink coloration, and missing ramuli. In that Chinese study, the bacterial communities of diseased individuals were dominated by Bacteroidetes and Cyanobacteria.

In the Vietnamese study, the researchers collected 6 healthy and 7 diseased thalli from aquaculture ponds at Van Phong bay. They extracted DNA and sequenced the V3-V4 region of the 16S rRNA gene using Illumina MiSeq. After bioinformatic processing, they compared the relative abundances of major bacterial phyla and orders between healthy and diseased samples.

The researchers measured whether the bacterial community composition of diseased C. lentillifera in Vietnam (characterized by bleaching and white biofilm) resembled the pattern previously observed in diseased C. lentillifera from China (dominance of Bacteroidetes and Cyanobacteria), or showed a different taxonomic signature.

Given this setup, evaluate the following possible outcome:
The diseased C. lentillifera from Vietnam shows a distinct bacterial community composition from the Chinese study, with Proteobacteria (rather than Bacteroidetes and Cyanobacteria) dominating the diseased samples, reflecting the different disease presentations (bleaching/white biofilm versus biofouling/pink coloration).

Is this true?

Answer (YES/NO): NO